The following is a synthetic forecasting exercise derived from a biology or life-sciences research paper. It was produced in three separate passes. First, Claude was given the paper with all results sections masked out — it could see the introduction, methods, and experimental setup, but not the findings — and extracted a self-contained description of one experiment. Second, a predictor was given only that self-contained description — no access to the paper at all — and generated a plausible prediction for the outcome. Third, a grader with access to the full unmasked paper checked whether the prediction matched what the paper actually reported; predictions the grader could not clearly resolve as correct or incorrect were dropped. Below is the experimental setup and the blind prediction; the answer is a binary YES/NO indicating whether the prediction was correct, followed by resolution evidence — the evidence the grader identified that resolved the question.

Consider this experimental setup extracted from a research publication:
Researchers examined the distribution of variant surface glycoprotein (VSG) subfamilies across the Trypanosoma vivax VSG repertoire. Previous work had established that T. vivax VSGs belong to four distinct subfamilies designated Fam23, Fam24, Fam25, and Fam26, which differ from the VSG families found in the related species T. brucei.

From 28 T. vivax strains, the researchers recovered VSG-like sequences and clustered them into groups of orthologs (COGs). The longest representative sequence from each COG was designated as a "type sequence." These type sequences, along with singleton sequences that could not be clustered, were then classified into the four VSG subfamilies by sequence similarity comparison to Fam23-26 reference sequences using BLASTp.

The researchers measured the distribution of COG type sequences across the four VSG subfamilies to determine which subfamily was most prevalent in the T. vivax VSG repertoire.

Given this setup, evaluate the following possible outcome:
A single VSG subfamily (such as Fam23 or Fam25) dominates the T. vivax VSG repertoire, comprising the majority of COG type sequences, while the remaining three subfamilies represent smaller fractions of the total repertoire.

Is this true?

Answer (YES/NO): NO